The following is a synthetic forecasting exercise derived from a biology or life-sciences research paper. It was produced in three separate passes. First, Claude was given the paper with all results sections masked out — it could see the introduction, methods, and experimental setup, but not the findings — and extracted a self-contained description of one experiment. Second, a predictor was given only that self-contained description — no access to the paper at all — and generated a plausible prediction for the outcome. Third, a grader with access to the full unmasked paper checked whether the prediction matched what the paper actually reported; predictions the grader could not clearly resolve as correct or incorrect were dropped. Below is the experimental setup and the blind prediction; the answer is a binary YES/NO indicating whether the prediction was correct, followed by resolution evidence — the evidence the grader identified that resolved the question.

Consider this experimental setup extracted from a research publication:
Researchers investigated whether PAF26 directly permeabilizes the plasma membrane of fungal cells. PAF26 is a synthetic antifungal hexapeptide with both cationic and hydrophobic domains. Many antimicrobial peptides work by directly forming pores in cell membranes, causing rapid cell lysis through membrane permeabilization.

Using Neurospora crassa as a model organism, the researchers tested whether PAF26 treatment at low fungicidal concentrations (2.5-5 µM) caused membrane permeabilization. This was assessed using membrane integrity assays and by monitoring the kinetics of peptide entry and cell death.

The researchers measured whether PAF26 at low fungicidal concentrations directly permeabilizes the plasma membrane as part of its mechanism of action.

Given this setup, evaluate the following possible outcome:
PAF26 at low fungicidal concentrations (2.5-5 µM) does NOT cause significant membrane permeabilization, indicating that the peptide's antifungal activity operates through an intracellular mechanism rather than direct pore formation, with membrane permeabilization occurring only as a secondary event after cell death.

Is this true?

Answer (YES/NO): YES